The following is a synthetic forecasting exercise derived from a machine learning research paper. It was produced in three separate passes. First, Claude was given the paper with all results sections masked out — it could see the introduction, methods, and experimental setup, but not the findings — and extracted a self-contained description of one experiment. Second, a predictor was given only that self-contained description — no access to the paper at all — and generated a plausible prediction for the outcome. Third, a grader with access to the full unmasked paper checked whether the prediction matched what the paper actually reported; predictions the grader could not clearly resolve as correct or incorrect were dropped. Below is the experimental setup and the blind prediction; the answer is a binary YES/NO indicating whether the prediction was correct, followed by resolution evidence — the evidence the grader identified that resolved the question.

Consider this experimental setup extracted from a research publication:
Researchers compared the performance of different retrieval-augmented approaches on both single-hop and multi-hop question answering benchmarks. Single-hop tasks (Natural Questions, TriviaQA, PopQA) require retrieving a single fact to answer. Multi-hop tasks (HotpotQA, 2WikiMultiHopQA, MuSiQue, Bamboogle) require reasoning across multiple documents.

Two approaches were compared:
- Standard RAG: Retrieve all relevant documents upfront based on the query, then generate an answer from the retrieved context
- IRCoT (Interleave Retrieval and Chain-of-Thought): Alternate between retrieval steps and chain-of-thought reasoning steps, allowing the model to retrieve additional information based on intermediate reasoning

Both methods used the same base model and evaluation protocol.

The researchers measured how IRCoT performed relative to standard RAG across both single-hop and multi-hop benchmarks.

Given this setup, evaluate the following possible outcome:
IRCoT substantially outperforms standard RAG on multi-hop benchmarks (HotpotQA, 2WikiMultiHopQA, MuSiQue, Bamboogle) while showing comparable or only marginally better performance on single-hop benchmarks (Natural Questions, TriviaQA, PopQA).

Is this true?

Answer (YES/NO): NO